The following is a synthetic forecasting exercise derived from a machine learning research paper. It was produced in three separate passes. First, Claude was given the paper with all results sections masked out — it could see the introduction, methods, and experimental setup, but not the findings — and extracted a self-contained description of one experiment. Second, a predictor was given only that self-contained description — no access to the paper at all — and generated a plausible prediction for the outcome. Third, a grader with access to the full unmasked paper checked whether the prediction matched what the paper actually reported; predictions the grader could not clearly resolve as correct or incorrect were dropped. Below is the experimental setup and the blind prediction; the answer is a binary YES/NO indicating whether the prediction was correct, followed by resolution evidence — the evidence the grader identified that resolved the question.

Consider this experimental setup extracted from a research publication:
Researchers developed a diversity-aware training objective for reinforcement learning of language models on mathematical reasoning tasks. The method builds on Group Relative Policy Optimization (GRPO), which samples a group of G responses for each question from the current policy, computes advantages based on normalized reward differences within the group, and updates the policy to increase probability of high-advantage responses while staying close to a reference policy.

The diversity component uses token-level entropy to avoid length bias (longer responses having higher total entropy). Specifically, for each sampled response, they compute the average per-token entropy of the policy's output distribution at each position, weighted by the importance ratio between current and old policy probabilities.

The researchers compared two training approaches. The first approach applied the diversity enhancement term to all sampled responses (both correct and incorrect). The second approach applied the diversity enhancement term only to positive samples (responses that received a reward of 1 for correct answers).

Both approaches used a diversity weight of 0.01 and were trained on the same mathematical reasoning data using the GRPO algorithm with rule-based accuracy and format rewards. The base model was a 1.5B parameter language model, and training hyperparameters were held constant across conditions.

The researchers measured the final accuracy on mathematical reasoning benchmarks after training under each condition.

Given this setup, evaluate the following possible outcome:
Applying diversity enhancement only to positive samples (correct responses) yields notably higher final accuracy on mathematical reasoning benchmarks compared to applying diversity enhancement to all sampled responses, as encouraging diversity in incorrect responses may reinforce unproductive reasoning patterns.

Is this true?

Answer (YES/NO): YES